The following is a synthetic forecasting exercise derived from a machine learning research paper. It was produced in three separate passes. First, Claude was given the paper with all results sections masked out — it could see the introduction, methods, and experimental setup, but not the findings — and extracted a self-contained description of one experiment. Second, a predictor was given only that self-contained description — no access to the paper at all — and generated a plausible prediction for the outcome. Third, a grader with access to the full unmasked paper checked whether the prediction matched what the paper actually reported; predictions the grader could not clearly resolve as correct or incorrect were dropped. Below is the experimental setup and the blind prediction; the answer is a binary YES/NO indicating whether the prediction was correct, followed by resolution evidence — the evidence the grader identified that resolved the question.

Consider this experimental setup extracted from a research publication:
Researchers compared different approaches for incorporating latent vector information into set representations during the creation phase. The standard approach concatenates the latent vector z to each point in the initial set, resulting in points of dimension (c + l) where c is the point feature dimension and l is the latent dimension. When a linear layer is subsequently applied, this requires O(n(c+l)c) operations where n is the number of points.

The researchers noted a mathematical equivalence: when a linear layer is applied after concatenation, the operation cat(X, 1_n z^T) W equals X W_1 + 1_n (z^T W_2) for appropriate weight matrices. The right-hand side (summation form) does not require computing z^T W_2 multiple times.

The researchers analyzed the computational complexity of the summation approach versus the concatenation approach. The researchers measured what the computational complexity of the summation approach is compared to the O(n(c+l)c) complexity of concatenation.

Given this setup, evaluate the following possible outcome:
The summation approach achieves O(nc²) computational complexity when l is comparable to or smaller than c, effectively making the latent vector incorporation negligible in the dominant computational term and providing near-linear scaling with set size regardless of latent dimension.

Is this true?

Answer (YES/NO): NO